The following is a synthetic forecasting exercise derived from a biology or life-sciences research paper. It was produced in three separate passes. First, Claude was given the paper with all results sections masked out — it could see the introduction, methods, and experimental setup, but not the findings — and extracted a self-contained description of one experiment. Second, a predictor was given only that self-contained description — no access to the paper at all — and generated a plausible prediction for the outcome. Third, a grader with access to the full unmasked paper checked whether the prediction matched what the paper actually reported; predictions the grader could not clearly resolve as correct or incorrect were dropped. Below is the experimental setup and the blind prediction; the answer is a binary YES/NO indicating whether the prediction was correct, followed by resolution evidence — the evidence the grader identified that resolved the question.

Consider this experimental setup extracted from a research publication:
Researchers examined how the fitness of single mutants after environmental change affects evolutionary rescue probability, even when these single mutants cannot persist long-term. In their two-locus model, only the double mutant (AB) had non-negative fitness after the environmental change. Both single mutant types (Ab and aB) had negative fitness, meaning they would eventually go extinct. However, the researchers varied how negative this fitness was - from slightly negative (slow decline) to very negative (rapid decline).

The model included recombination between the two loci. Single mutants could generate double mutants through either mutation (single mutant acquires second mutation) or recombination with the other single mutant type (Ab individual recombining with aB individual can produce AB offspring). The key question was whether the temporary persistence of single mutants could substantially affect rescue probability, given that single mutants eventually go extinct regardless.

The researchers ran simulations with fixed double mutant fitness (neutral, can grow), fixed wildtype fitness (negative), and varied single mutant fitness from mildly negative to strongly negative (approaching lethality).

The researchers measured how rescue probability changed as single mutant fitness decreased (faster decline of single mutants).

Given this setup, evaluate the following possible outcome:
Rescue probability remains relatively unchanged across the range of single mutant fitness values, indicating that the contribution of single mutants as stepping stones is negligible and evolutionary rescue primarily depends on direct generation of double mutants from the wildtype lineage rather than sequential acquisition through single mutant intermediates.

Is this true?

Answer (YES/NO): NO